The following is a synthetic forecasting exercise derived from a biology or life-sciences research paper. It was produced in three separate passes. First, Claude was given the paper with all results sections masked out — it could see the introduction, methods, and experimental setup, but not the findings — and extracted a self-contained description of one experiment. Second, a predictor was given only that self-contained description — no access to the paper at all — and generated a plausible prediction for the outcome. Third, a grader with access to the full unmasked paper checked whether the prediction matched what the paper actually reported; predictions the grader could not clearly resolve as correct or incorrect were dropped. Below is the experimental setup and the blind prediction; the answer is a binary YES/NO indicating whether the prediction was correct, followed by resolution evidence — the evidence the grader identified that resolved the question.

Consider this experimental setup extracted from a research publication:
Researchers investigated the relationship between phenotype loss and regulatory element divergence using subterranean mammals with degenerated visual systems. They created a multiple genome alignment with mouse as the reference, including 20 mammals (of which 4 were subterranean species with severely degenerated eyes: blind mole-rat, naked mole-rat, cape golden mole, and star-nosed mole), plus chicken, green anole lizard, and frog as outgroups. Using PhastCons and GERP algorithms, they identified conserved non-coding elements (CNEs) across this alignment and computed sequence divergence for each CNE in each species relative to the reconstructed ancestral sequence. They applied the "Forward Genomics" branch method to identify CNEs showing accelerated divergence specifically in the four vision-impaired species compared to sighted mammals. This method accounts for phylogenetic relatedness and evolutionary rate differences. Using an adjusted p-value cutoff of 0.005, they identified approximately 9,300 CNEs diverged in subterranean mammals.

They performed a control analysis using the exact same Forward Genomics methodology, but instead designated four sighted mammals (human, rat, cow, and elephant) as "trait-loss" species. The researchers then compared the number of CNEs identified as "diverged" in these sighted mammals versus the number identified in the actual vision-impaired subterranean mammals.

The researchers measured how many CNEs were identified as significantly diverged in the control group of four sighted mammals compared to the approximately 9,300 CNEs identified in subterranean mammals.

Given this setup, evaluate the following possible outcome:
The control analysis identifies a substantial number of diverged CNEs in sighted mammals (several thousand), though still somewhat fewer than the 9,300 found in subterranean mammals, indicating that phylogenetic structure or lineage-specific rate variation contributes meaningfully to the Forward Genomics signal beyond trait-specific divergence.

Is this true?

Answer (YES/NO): NO